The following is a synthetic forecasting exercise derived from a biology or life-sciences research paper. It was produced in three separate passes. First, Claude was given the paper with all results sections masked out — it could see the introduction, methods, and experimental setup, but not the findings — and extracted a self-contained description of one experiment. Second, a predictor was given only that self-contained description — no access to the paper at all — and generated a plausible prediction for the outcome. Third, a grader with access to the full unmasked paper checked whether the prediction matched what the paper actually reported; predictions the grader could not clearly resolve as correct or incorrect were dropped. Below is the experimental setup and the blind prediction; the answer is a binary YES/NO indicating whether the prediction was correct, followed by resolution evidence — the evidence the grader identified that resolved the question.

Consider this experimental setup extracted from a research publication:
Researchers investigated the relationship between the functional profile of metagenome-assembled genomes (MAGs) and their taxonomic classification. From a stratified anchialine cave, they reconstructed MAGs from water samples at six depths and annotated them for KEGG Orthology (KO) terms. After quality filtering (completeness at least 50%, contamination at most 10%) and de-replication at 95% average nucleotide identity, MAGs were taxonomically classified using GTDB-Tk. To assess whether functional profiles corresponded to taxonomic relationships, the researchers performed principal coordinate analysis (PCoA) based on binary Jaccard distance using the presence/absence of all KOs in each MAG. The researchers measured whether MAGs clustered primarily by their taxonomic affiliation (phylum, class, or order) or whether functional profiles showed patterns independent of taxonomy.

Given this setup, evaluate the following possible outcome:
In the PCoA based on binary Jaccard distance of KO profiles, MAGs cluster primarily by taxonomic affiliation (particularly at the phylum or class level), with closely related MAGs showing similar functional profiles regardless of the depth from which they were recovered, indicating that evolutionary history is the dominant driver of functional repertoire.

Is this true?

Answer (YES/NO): YES